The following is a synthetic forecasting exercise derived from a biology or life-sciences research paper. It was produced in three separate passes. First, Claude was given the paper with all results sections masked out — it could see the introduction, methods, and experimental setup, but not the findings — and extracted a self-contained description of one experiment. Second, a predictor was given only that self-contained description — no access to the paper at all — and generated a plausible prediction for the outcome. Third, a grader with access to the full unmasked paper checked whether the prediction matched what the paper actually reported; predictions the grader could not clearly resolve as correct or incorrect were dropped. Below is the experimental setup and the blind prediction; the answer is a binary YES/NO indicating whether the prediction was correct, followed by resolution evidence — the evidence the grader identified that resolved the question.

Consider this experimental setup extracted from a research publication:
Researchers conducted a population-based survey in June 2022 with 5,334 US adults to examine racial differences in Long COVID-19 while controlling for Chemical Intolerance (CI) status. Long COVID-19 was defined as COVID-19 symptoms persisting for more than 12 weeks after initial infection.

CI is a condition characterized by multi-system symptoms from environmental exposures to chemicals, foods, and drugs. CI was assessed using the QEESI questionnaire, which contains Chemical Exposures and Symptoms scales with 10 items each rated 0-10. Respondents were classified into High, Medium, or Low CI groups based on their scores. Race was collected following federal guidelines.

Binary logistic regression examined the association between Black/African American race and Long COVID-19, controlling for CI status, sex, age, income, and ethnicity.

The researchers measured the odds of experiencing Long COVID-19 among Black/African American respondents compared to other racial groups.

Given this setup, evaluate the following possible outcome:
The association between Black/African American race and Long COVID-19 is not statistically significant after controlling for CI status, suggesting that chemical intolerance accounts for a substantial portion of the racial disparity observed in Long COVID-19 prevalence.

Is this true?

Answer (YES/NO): NO